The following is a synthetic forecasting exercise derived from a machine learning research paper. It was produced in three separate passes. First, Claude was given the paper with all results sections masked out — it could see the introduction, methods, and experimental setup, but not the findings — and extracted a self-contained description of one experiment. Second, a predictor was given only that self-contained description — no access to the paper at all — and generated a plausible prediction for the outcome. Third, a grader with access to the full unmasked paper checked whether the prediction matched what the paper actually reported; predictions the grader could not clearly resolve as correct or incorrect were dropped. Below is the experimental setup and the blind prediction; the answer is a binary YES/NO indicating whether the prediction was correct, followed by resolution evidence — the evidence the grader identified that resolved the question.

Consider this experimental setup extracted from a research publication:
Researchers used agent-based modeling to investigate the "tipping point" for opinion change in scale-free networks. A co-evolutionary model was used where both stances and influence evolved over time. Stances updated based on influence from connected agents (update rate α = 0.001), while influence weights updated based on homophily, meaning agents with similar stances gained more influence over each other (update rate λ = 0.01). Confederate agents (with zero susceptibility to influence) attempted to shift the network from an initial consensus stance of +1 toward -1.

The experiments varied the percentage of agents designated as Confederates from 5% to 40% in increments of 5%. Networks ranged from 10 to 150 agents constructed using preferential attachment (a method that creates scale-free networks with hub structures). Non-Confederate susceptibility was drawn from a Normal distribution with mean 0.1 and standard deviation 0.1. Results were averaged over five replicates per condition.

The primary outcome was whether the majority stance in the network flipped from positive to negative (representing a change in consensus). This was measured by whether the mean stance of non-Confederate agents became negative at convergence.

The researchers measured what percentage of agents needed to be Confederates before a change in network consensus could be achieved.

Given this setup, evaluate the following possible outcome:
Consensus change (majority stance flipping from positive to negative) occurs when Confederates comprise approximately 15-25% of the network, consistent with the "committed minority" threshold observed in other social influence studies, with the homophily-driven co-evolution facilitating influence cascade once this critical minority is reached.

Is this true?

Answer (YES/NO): NO